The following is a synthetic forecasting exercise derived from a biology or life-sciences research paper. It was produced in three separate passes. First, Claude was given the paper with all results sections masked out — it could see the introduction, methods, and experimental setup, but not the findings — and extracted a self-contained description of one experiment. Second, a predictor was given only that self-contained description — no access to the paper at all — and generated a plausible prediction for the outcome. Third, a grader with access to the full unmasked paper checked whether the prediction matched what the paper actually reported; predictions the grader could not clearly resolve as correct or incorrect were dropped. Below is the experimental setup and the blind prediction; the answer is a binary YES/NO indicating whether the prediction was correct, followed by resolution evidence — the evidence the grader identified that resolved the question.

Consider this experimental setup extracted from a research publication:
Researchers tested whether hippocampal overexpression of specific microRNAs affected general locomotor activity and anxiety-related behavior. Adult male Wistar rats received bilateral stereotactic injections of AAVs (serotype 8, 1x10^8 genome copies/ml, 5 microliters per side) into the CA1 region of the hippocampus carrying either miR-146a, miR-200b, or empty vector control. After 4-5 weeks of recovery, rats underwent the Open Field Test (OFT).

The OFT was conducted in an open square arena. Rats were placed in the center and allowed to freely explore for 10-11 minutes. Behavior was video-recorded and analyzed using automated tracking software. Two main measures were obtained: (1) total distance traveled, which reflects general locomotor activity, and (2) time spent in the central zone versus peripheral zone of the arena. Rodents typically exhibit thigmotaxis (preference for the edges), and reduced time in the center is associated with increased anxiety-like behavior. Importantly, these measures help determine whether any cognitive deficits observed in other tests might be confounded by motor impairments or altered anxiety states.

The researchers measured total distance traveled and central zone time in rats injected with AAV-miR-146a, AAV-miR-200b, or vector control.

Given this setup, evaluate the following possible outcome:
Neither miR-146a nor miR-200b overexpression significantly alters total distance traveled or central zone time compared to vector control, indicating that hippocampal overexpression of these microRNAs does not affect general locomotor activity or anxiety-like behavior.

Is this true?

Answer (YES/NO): YES